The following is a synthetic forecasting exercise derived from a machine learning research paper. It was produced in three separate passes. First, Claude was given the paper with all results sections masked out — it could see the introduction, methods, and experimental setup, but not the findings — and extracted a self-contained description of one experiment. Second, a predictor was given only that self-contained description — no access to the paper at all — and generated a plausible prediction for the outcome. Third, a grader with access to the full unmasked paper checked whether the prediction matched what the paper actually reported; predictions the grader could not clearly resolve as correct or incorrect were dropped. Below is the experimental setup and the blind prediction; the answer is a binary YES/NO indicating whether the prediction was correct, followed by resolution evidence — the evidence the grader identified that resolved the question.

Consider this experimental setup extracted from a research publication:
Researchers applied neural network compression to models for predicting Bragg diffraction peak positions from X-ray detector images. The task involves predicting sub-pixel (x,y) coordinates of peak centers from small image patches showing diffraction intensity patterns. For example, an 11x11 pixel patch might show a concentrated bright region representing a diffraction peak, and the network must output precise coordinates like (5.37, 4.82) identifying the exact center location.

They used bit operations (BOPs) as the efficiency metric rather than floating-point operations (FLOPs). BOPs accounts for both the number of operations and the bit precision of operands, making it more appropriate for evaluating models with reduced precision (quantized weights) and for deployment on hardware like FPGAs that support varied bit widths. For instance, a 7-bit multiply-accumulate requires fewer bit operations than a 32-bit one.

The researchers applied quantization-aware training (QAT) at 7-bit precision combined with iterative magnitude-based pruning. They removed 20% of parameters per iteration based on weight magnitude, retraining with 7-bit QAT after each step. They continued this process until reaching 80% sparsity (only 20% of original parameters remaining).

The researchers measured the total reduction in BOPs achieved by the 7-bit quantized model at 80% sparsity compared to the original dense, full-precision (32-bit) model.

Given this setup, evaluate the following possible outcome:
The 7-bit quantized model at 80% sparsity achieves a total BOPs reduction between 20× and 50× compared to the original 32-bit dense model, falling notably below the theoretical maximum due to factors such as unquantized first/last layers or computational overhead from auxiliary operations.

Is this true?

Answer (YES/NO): NO